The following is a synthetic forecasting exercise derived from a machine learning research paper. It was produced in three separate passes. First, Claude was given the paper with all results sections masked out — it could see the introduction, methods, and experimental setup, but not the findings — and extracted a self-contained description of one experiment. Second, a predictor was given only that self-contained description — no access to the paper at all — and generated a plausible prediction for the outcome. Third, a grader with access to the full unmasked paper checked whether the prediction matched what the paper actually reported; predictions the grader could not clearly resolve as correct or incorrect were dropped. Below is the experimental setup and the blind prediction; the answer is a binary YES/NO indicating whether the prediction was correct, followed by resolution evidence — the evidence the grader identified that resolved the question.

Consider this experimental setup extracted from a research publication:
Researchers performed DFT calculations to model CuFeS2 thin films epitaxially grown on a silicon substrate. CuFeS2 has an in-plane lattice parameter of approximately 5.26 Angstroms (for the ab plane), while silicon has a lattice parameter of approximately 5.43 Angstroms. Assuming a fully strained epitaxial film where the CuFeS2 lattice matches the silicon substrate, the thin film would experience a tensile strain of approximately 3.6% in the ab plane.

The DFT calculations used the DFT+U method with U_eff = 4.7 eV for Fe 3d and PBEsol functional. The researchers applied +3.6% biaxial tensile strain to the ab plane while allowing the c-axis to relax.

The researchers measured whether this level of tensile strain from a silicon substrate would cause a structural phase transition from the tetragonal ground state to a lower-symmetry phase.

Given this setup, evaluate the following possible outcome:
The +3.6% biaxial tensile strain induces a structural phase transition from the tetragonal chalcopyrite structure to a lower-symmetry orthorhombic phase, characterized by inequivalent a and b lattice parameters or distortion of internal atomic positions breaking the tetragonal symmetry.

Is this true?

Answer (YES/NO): NO